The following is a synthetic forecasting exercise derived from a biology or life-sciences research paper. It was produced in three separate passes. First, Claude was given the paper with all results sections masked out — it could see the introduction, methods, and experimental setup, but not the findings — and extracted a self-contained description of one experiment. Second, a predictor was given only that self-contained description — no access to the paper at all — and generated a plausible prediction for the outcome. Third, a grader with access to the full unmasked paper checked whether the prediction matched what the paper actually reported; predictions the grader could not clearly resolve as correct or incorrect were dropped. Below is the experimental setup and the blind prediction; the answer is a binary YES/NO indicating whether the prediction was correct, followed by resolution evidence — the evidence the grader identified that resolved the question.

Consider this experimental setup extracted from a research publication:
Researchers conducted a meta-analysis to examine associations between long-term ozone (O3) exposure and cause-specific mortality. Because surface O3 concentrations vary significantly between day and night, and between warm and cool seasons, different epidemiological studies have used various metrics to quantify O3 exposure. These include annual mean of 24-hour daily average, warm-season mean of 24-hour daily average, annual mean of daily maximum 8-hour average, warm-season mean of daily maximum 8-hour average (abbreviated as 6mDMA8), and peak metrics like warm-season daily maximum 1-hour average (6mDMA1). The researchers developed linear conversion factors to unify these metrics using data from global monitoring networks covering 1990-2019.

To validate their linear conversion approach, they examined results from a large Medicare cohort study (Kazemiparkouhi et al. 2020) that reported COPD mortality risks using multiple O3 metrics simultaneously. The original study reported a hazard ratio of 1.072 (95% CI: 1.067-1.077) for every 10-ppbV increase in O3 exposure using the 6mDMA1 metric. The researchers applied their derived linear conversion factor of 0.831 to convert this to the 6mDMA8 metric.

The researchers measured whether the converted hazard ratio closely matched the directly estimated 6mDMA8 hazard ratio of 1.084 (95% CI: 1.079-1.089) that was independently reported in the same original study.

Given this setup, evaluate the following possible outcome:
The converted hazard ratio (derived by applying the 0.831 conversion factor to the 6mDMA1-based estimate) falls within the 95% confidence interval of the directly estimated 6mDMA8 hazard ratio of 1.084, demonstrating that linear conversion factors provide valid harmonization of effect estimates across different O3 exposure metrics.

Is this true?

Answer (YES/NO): YES